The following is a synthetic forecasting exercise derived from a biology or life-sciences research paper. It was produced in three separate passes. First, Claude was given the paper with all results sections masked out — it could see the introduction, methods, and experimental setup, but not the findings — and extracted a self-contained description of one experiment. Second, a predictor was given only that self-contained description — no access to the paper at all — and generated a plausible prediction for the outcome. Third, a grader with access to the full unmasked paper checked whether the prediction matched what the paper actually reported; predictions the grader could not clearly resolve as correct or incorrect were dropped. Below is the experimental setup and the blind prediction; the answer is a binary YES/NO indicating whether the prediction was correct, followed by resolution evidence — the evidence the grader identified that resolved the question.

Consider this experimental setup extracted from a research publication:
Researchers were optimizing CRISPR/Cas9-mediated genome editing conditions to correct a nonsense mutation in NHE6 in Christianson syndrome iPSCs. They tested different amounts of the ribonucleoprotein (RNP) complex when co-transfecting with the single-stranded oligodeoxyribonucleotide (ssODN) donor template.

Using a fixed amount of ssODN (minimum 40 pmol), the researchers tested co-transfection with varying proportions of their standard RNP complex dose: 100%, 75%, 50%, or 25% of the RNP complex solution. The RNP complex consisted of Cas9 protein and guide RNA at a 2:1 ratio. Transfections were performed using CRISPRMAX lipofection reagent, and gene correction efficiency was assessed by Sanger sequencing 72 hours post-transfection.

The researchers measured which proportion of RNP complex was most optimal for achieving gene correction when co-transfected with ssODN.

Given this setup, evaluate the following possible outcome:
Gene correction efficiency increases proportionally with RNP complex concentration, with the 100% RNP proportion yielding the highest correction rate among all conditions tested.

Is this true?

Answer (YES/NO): NO